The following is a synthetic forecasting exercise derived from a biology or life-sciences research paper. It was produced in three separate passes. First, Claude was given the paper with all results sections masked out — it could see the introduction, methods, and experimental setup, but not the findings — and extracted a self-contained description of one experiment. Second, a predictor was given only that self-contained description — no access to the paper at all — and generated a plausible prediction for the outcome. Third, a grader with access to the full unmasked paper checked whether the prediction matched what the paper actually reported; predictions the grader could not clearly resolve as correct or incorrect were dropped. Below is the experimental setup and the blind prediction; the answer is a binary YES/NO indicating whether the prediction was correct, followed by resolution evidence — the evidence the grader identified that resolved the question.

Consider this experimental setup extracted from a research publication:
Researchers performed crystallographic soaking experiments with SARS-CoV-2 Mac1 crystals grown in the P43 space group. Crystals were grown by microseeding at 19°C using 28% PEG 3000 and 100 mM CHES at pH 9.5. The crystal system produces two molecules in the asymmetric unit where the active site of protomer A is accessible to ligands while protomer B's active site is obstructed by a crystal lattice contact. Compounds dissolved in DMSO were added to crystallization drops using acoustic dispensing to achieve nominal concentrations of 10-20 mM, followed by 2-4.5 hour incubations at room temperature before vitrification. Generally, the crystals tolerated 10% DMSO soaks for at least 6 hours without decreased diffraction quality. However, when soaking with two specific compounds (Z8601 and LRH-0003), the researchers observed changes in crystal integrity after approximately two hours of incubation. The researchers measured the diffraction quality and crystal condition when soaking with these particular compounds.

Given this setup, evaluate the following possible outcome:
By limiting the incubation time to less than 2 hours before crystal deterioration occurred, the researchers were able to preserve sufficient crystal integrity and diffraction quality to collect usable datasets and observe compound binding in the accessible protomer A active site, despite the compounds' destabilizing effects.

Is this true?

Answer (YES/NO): NO